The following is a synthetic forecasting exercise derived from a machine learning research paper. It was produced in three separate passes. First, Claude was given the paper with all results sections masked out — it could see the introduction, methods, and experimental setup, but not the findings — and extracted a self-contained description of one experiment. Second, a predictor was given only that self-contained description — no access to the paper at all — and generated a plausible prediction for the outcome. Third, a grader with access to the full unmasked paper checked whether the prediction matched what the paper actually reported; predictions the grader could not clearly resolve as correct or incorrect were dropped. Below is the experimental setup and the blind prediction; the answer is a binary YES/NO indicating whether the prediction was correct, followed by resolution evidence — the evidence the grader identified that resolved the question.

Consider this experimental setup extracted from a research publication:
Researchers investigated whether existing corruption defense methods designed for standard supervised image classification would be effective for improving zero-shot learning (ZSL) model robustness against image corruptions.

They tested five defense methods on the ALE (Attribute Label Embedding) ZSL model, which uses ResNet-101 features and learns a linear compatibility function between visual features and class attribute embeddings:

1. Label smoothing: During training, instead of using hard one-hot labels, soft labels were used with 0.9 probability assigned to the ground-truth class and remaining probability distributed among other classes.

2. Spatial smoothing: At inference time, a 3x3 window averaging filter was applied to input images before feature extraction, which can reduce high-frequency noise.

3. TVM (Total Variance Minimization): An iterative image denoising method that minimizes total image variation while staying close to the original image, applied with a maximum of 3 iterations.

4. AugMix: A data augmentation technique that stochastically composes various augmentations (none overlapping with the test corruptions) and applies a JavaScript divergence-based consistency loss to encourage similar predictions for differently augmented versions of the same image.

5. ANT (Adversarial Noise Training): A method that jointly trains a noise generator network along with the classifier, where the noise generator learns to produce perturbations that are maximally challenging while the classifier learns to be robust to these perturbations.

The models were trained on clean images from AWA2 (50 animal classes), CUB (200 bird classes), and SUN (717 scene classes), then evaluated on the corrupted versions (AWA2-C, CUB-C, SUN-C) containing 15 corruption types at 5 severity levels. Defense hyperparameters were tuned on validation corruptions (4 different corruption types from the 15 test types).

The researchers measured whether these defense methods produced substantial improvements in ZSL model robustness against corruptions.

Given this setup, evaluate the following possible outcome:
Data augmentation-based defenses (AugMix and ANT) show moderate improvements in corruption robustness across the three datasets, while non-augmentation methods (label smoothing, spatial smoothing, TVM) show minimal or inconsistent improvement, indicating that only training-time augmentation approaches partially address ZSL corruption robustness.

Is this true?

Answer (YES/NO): NO